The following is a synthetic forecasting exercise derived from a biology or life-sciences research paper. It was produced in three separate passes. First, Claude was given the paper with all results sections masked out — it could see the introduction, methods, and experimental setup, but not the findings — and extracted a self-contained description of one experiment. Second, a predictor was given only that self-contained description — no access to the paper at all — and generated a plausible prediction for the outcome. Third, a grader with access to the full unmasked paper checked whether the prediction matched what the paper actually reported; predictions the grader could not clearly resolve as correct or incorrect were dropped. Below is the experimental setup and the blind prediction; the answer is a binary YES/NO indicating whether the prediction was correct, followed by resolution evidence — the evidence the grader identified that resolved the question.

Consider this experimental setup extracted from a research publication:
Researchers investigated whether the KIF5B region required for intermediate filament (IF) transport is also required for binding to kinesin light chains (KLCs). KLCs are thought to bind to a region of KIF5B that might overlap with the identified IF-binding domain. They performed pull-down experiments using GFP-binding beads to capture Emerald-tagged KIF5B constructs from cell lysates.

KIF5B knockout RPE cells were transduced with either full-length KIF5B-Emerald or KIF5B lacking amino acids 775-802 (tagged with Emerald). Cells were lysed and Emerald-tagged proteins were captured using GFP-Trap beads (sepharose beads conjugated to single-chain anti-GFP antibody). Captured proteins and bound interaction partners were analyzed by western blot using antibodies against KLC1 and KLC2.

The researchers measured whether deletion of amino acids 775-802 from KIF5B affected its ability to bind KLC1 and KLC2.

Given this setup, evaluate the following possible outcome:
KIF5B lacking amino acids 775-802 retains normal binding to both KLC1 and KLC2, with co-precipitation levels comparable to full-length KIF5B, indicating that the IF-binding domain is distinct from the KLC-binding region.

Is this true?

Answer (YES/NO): NO